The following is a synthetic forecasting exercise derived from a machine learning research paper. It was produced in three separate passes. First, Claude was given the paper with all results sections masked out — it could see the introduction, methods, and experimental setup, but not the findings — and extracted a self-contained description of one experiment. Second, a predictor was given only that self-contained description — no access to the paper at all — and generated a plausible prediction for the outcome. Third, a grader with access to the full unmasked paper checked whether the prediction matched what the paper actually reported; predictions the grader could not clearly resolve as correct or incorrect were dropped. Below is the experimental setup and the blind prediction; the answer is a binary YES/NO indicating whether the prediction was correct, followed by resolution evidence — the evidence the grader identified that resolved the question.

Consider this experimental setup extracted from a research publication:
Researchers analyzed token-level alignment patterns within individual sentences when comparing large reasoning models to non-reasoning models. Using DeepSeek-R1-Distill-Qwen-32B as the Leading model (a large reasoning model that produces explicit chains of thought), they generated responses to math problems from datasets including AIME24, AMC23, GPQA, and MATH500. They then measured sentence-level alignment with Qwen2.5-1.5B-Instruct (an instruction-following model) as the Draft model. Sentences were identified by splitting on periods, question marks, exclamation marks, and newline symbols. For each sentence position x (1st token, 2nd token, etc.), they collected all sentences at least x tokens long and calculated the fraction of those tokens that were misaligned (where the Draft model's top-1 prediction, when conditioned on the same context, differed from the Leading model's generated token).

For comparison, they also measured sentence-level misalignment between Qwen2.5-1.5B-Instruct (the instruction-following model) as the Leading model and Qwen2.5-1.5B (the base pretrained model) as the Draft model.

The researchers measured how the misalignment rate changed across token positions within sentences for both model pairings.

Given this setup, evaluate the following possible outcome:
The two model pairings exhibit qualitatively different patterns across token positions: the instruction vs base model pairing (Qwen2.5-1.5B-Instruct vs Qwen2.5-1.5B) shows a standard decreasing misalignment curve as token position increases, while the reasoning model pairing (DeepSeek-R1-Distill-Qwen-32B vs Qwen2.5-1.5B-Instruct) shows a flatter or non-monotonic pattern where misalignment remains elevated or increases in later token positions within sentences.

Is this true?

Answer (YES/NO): NO